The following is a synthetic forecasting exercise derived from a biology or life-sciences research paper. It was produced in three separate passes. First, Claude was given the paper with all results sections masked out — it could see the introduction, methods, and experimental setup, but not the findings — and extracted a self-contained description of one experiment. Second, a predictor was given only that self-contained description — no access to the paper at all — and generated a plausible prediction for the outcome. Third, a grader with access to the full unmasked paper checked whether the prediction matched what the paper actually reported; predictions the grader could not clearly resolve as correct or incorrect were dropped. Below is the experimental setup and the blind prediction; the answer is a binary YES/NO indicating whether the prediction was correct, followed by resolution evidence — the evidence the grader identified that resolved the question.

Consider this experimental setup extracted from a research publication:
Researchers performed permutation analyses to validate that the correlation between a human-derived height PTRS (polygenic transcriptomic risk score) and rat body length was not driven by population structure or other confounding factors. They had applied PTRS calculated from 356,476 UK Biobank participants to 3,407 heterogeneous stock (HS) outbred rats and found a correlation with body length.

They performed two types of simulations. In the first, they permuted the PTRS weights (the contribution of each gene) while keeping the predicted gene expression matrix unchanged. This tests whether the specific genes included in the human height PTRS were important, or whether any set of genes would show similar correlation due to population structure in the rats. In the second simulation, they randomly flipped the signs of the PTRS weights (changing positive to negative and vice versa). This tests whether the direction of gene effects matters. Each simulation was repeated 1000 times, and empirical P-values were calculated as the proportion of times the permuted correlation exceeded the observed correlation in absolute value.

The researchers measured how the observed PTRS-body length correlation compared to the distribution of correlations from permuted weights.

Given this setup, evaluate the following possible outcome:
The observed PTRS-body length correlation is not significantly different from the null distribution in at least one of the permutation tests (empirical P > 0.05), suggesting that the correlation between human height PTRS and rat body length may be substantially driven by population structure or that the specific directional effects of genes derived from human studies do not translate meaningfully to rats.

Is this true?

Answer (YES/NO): NO